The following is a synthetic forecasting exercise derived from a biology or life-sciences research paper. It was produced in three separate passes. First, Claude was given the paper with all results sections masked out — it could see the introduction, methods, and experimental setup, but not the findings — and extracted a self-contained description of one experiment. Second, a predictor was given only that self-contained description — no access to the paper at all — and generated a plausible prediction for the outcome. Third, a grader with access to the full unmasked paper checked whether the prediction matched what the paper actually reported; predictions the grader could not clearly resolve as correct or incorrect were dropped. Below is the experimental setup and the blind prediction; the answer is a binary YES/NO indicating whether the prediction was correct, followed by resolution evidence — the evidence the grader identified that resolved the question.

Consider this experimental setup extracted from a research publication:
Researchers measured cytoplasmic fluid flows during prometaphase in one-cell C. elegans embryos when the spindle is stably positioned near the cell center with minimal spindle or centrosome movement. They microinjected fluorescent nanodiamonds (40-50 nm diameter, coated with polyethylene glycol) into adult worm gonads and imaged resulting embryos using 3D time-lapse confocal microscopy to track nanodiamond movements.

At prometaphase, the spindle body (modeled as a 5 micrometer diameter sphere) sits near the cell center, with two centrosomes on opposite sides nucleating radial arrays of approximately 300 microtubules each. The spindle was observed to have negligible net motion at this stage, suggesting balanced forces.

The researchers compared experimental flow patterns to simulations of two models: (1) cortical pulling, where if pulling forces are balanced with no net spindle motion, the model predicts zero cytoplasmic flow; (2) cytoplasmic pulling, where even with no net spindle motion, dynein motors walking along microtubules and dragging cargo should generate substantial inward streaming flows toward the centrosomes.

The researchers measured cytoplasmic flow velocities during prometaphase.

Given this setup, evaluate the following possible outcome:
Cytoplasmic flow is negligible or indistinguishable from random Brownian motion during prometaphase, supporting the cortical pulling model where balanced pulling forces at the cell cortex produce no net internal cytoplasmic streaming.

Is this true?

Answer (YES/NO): YES